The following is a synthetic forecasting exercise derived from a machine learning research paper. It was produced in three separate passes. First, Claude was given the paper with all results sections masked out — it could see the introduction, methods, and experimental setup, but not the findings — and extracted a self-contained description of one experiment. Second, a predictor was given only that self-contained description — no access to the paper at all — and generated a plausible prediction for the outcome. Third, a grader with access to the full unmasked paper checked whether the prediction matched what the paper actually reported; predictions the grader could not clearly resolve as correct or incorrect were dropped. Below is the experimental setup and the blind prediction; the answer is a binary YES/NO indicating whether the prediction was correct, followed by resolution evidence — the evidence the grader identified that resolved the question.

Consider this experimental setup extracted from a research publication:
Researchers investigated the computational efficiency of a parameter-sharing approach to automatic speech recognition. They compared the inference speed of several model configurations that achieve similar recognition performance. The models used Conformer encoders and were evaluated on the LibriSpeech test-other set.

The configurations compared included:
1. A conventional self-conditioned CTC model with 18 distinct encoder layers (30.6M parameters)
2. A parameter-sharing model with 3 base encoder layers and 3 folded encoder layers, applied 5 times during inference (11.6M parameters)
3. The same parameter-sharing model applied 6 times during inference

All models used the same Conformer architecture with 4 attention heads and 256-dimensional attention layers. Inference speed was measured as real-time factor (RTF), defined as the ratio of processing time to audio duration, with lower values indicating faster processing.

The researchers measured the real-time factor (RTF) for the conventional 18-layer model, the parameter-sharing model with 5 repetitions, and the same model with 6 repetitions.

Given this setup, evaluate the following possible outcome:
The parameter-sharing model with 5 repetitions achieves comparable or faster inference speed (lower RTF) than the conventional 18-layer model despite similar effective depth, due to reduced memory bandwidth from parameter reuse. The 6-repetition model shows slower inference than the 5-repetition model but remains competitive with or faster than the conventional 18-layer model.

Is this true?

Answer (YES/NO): NO